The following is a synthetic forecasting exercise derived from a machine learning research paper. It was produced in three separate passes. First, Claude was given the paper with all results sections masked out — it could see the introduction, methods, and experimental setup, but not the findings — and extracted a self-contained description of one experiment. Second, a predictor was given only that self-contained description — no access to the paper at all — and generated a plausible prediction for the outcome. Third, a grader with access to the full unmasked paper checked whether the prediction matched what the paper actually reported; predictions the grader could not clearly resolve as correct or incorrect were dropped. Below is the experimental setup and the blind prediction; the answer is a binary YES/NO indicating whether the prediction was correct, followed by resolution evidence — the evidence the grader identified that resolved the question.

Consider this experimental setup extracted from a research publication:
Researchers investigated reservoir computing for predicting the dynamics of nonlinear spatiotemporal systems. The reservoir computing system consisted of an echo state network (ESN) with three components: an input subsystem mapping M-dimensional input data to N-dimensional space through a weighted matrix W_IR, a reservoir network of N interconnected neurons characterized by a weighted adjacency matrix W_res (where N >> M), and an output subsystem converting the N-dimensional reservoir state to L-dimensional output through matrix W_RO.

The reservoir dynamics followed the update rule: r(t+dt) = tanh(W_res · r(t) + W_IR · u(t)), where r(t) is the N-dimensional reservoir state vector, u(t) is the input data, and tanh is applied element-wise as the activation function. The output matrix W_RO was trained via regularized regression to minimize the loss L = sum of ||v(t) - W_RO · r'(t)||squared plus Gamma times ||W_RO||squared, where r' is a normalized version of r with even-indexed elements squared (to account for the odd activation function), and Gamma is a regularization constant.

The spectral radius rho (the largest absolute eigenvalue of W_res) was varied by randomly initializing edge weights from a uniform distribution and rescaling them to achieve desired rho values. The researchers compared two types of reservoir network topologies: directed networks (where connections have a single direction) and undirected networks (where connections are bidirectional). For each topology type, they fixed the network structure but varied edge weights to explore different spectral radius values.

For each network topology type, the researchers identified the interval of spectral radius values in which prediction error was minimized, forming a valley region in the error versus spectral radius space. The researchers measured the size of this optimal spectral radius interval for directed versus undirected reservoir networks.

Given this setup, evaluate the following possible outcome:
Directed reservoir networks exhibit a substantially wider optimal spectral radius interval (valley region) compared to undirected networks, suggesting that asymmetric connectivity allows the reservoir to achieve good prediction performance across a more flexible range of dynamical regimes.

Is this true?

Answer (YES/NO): NO